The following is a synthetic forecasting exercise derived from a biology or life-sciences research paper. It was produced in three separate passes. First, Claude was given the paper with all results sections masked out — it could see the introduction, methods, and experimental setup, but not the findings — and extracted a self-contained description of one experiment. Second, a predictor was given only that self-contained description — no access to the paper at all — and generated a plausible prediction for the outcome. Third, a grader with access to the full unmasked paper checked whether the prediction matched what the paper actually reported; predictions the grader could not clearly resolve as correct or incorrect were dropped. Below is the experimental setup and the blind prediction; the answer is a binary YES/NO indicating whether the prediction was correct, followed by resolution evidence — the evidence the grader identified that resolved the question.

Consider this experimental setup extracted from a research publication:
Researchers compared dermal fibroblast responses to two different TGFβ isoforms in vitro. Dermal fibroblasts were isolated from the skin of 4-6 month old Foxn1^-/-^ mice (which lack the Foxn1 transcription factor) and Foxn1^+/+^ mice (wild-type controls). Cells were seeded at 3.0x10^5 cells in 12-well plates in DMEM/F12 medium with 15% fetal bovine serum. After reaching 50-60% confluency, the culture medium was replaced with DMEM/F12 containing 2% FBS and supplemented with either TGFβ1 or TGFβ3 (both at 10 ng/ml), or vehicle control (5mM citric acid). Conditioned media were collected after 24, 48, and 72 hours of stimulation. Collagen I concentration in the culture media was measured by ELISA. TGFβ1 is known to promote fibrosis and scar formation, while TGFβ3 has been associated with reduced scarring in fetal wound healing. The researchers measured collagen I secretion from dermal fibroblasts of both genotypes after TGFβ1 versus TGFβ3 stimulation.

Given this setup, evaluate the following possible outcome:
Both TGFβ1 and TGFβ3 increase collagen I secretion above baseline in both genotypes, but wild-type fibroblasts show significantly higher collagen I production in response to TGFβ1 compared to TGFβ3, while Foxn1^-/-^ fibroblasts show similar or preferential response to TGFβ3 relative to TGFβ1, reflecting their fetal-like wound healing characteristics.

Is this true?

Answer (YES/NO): NO